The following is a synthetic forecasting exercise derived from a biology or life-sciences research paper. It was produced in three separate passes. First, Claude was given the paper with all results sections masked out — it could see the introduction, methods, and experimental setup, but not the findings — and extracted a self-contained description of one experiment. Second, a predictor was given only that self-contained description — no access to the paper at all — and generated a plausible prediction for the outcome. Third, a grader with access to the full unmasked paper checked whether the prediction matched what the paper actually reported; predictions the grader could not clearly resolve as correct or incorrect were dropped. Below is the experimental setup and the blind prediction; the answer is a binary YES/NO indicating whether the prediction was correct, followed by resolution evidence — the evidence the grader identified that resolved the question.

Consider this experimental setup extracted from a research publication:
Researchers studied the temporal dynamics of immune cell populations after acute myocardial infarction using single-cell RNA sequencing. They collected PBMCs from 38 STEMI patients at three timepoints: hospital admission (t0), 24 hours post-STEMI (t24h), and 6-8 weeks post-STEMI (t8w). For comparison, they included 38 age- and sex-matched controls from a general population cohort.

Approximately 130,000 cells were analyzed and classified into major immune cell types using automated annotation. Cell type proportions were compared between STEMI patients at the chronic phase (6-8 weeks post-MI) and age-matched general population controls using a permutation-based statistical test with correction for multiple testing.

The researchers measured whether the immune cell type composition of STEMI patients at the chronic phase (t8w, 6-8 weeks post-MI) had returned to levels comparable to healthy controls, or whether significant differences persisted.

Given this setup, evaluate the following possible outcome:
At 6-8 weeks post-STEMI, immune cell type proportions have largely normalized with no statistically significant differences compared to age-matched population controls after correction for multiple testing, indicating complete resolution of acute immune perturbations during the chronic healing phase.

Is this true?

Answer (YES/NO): YES